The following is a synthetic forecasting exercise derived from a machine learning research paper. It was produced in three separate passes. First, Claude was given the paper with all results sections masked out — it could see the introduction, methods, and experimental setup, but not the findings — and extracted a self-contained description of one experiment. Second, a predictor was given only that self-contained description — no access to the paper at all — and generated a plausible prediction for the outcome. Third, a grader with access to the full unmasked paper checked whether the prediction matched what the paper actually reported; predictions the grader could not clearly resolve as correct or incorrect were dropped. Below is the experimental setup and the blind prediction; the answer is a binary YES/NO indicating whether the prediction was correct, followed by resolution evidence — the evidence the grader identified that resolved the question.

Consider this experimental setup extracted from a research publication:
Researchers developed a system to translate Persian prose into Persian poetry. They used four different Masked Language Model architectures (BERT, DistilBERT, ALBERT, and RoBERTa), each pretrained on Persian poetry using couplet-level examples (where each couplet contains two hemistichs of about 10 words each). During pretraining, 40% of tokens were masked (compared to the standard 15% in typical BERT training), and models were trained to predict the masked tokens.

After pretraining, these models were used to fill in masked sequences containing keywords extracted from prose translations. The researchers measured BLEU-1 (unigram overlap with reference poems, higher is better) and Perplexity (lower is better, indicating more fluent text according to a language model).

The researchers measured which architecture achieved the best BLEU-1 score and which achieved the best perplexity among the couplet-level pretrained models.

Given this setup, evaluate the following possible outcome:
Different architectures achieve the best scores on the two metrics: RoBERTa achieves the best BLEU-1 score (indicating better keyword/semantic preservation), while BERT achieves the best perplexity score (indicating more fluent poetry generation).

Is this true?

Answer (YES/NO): NO